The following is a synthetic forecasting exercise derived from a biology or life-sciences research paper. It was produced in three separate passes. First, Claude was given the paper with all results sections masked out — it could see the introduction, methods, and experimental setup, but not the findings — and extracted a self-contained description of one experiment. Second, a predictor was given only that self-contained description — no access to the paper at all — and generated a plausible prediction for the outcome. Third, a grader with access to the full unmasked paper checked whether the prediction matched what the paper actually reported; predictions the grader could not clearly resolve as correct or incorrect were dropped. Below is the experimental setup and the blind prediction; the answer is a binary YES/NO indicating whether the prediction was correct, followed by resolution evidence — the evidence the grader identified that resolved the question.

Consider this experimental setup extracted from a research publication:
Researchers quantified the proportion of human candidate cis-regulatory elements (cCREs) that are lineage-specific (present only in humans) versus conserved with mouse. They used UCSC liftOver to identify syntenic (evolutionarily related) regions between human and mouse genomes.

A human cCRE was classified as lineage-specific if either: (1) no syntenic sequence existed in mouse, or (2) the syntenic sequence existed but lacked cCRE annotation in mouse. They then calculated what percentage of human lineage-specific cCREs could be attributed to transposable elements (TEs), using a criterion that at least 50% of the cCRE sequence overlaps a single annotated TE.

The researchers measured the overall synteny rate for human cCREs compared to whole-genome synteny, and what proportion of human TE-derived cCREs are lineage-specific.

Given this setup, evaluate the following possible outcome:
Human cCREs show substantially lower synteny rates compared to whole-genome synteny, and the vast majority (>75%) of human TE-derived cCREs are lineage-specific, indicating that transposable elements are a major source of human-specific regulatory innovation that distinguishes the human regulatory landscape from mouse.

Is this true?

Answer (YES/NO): NO